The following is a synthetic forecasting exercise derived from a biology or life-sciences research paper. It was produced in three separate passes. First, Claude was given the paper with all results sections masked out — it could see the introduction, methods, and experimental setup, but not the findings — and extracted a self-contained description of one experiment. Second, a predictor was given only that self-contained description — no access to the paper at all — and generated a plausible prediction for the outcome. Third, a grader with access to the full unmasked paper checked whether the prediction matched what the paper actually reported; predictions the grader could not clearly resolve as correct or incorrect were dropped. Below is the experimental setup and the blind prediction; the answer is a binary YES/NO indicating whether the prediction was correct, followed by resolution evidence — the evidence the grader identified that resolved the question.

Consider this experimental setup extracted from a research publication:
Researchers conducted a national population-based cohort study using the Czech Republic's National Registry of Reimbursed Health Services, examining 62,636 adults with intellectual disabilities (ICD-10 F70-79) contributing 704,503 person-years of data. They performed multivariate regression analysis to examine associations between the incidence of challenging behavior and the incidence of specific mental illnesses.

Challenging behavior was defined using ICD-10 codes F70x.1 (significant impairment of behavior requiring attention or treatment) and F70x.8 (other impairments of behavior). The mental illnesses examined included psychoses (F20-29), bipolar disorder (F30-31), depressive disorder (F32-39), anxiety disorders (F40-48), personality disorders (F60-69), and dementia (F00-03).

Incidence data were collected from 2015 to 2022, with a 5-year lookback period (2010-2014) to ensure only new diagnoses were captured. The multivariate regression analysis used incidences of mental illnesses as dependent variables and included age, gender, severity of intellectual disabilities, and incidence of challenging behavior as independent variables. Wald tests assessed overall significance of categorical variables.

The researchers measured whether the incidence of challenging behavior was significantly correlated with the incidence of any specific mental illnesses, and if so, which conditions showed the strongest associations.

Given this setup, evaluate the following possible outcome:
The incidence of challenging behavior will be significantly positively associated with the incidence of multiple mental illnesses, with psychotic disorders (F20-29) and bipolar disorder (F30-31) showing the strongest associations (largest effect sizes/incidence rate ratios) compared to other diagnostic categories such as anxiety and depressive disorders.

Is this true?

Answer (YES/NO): NO